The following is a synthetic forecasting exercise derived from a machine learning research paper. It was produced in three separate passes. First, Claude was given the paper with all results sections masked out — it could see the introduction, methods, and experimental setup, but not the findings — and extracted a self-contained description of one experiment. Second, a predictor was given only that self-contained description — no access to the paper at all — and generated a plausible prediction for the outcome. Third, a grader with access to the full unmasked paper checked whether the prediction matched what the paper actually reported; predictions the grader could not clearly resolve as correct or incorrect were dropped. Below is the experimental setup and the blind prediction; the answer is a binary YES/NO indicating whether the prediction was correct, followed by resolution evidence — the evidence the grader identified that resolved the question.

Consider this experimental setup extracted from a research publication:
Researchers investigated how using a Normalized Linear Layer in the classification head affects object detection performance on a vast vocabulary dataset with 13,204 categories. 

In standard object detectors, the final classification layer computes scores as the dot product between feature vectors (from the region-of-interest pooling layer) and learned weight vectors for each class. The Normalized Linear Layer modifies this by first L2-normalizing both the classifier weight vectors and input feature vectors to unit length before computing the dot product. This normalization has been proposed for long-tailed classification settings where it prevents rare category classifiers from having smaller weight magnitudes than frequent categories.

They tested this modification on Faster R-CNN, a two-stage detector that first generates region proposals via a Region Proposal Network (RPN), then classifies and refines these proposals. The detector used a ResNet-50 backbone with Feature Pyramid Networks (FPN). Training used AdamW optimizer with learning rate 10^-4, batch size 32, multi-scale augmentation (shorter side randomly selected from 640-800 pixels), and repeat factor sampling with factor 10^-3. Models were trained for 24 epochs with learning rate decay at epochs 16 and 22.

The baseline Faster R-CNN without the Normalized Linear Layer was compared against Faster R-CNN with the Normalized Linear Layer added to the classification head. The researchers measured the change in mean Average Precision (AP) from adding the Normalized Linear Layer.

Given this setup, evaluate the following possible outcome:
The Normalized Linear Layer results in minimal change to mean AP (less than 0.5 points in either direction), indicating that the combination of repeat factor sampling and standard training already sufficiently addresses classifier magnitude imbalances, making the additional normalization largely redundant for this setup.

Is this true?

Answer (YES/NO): NO